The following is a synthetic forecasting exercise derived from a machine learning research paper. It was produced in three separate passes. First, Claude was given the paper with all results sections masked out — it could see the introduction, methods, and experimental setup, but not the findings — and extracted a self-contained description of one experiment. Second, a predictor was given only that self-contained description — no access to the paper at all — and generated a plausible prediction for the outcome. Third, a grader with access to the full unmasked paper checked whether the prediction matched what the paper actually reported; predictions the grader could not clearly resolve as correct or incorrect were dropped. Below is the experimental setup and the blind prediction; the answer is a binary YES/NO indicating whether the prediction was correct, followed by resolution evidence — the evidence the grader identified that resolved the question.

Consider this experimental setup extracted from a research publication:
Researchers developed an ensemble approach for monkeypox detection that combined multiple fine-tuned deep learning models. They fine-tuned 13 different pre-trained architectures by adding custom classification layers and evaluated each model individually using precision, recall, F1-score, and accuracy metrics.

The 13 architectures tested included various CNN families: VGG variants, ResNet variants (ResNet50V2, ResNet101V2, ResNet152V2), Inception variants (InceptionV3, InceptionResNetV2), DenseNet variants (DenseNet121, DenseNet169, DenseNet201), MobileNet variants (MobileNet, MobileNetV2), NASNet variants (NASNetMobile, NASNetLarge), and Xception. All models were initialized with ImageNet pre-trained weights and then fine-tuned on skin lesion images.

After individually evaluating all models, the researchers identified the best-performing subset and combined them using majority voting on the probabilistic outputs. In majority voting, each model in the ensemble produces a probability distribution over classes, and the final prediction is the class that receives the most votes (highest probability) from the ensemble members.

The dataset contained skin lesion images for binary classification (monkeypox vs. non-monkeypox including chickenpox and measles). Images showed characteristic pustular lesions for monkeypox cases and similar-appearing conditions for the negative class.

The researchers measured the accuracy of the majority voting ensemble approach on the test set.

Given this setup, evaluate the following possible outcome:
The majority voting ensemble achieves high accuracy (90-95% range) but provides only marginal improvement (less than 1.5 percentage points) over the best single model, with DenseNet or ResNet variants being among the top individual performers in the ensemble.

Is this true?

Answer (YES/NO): NO